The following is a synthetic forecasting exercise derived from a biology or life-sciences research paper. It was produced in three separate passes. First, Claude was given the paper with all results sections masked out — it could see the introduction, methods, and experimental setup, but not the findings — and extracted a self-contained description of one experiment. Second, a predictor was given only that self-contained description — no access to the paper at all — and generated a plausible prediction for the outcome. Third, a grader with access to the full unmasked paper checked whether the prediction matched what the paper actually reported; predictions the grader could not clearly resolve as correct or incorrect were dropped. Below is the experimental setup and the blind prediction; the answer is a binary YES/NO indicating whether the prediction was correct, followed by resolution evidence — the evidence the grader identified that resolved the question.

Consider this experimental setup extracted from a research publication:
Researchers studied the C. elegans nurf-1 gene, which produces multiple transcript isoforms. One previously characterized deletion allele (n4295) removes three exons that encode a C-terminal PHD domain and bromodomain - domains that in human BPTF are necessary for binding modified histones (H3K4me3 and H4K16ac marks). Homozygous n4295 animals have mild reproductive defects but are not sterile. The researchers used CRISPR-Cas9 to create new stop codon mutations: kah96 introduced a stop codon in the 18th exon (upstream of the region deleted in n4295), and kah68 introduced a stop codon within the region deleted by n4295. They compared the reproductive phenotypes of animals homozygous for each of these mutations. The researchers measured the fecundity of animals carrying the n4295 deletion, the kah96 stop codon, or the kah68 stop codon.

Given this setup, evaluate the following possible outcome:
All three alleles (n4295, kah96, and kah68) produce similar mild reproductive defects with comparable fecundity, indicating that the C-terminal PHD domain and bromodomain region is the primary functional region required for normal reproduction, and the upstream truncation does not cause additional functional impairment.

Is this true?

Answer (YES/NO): NO